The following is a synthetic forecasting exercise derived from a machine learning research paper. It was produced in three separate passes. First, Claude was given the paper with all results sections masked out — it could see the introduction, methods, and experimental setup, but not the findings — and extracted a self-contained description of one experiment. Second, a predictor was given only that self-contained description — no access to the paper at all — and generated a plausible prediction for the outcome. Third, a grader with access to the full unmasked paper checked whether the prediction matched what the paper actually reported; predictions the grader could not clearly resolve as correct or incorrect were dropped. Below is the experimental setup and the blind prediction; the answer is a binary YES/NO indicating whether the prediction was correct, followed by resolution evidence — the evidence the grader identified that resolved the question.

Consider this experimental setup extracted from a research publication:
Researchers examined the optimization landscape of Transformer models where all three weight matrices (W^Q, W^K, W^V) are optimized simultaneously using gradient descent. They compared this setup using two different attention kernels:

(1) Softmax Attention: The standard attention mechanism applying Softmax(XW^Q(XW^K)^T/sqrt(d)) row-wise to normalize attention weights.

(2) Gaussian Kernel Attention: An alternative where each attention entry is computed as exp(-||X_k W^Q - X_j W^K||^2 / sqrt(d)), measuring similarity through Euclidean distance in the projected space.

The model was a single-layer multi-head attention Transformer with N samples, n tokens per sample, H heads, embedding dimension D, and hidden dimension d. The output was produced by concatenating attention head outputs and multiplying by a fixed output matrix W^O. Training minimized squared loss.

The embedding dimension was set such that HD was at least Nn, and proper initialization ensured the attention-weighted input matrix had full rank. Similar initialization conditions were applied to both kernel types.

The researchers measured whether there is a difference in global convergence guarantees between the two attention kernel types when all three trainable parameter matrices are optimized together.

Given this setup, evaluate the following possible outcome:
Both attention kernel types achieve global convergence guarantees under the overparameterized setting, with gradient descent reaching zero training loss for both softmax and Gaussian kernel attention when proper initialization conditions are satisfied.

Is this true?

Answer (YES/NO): YES